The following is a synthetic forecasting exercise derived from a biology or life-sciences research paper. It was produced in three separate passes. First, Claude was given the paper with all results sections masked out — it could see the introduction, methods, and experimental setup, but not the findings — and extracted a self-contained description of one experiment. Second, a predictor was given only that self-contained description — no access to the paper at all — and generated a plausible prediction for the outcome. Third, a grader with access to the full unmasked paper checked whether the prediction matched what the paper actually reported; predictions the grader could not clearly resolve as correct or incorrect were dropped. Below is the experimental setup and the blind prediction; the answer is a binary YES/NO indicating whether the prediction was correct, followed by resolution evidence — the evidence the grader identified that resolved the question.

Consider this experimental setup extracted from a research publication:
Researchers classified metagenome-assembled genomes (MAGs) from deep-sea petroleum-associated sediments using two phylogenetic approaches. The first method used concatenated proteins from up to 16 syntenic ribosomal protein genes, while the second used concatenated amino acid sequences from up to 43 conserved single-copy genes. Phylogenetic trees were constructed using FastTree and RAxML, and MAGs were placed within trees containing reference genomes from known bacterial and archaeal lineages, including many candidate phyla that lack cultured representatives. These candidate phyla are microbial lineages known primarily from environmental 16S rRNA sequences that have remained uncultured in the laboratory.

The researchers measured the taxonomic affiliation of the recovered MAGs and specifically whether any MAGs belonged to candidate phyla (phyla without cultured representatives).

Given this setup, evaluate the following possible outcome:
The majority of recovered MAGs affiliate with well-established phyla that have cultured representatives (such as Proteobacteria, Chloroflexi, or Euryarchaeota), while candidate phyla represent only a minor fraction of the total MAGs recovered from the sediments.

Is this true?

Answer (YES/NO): NO